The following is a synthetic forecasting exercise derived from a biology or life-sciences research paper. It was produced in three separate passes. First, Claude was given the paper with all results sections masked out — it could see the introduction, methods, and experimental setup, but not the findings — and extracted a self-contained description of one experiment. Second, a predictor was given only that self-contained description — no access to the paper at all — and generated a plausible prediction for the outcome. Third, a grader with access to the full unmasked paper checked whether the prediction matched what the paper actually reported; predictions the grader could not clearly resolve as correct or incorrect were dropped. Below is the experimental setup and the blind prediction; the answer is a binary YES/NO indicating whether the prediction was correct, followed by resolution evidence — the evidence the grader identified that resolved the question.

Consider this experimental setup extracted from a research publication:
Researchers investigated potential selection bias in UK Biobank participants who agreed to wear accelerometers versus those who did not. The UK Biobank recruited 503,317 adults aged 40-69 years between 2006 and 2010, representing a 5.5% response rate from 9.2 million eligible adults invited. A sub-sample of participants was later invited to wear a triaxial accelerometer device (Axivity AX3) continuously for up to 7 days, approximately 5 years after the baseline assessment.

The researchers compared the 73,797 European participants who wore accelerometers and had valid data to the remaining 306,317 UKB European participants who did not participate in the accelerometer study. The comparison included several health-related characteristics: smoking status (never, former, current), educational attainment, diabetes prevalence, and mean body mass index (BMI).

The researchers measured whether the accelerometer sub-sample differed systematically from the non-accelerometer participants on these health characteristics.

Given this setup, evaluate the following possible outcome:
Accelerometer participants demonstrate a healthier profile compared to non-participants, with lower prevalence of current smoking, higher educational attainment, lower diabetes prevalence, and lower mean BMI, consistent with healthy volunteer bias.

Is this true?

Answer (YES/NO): YES